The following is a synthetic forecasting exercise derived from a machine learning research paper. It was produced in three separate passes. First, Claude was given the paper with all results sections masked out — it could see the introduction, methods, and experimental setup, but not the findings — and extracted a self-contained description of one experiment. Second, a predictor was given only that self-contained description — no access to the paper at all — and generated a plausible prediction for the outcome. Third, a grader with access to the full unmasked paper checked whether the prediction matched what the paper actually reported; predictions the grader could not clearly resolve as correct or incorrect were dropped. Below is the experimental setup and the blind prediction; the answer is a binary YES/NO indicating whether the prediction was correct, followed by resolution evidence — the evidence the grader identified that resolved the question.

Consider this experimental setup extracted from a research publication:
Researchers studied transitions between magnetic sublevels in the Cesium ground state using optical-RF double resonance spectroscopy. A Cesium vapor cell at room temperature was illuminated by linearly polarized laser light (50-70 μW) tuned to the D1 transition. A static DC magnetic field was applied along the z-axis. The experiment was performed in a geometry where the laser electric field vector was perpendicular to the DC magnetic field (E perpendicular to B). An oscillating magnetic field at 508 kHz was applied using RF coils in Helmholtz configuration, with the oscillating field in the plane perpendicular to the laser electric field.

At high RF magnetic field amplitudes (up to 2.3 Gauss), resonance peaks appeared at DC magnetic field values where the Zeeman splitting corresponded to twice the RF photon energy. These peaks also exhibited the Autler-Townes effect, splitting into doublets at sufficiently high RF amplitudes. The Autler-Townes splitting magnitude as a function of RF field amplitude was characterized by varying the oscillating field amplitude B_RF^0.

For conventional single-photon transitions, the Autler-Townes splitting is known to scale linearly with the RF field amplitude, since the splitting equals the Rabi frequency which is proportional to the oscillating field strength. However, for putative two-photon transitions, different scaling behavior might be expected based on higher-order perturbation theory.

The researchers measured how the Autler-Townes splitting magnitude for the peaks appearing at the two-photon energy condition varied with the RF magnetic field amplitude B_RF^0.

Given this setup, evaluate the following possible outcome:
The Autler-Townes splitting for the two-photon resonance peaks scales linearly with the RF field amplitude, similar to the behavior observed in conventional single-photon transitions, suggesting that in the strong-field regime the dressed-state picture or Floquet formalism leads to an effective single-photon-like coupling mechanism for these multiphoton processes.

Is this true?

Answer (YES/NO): NO